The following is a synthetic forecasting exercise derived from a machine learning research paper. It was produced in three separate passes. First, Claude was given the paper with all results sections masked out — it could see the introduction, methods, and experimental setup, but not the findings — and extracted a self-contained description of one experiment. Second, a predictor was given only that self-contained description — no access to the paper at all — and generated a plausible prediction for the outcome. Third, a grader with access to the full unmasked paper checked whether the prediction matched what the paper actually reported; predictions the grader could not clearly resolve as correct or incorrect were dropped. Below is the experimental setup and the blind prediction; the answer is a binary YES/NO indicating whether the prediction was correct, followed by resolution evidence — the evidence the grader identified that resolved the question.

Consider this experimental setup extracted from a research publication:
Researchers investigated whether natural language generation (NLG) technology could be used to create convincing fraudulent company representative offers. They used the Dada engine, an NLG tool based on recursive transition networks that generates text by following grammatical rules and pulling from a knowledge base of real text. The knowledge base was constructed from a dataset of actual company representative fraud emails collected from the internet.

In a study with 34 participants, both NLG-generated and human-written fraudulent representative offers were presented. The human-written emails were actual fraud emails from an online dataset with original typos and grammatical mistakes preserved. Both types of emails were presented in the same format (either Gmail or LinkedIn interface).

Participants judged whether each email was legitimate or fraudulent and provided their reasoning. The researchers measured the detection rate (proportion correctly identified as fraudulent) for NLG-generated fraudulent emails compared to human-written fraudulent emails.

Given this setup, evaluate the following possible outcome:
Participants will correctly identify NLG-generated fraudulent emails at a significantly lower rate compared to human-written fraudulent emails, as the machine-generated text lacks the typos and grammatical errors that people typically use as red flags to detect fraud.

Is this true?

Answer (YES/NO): NO